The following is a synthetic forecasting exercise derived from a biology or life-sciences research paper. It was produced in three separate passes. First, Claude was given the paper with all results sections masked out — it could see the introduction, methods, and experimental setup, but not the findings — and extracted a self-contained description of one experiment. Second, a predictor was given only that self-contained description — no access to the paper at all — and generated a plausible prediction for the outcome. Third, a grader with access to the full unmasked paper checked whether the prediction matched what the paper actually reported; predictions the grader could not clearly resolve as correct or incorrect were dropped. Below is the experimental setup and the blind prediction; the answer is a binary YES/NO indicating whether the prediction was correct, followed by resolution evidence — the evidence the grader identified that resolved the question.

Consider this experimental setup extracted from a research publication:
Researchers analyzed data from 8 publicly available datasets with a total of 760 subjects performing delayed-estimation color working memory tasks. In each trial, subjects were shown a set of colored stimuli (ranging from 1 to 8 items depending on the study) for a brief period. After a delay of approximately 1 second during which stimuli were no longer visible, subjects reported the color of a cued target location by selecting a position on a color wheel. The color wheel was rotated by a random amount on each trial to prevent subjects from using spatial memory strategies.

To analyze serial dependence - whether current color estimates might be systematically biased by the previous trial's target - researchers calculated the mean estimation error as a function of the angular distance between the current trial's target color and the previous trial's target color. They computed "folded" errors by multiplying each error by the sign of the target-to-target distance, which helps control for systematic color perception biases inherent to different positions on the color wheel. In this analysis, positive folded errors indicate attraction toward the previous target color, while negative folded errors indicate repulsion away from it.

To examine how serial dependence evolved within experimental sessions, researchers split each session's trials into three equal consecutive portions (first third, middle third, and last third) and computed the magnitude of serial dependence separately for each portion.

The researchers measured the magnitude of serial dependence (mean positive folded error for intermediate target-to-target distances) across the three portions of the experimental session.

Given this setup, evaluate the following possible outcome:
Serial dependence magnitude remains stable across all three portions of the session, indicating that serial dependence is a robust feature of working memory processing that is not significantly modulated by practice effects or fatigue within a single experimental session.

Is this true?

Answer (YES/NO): NO